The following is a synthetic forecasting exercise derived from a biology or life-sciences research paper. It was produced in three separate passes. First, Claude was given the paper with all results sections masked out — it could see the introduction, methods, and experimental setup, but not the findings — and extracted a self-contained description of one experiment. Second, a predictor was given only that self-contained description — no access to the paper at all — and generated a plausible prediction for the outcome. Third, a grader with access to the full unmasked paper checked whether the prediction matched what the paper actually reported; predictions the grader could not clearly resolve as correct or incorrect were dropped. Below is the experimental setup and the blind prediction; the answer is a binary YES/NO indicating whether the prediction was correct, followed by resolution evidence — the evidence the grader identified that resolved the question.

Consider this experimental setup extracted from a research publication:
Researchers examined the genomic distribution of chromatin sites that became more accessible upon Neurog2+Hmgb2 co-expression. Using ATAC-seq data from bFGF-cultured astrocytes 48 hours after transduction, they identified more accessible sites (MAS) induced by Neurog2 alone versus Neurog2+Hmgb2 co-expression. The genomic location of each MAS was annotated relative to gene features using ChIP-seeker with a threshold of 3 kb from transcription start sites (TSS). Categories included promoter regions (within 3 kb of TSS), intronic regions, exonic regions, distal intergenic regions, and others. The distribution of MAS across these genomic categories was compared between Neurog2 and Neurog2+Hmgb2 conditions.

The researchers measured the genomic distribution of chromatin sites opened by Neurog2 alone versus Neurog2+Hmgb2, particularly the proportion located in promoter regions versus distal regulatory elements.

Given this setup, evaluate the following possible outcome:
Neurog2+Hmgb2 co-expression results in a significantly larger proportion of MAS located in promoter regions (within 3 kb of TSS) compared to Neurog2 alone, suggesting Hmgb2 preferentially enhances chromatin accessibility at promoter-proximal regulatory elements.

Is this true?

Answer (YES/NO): NO